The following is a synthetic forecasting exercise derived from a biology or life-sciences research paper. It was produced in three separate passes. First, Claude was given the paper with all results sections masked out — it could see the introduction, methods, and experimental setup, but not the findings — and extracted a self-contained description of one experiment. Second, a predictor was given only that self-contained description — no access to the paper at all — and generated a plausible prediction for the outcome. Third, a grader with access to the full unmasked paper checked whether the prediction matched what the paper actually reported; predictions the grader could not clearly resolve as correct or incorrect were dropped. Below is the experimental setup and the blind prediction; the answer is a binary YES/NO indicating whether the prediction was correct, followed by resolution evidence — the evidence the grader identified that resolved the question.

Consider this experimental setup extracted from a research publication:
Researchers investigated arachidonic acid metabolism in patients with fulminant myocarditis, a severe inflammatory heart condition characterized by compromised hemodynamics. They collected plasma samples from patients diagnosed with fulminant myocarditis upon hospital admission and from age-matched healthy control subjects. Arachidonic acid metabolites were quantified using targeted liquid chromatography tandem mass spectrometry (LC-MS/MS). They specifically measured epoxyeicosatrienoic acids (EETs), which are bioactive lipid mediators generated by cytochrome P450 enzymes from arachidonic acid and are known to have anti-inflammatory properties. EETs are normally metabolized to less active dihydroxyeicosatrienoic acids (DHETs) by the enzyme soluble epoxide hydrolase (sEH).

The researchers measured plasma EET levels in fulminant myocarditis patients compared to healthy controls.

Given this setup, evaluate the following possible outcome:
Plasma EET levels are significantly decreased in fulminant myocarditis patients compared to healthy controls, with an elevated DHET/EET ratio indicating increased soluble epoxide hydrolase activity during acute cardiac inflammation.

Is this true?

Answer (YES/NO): YES